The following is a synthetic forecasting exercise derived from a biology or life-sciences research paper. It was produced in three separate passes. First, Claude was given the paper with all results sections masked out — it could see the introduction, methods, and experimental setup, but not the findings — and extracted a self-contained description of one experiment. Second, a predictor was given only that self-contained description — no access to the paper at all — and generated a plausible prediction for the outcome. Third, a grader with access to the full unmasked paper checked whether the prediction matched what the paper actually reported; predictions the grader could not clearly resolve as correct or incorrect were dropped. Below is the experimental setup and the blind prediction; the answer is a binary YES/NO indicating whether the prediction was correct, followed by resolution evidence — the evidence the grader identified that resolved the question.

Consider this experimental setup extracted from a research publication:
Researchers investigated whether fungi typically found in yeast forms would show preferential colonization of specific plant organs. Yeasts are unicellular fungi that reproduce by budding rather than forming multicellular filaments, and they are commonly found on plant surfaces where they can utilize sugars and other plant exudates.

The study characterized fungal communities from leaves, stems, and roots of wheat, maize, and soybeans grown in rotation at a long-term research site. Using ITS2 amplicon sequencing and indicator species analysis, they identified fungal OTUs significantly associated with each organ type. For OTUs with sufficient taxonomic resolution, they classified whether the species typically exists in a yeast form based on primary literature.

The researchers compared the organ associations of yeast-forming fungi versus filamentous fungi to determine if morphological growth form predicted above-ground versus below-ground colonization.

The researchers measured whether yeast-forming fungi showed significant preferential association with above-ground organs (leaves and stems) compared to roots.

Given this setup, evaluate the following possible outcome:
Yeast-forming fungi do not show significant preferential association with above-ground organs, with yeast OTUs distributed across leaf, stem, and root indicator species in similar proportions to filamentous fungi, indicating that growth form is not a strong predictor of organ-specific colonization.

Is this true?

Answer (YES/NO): NO